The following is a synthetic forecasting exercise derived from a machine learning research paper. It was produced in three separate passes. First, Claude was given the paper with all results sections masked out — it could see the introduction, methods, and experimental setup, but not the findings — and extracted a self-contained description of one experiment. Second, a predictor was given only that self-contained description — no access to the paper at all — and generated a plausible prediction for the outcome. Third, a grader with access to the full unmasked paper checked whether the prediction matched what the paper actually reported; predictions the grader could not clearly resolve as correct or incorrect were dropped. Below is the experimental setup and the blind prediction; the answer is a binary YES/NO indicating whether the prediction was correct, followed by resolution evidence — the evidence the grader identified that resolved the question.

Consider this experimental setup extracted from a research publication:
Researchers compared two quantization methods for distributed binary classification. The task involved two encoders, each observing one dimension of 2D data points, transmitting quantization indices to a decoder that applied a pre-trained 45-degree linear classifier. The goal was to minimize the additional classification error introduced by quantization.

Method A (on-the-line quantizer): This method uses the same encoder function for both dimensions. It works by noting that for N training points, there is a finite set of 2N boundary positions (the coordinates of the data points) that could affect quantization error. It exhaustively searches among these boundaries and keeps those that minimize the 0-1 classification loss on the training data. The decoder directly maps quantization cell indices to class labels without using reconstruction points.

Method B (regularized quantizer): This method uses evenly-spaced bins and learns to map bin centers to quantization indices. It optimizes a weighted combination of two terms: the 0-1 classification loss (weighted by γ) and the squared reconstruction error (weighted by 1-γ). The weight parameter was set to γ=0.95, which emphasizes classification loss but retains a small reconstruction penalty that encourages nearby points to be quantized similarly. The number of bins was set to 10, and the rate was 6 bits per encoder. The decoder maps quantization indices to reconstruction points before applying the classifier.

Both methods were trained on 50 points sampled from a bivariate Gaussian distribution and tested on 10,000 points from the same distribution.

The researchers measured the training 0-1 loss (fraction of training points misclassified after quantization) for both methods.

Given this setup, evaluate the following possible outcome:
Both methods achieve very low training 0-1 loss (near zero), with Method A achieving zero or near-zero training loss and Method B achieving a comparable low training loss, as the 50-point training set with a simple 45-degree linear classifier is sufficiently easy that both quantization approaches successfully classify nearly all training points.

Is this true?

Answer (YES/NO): YES